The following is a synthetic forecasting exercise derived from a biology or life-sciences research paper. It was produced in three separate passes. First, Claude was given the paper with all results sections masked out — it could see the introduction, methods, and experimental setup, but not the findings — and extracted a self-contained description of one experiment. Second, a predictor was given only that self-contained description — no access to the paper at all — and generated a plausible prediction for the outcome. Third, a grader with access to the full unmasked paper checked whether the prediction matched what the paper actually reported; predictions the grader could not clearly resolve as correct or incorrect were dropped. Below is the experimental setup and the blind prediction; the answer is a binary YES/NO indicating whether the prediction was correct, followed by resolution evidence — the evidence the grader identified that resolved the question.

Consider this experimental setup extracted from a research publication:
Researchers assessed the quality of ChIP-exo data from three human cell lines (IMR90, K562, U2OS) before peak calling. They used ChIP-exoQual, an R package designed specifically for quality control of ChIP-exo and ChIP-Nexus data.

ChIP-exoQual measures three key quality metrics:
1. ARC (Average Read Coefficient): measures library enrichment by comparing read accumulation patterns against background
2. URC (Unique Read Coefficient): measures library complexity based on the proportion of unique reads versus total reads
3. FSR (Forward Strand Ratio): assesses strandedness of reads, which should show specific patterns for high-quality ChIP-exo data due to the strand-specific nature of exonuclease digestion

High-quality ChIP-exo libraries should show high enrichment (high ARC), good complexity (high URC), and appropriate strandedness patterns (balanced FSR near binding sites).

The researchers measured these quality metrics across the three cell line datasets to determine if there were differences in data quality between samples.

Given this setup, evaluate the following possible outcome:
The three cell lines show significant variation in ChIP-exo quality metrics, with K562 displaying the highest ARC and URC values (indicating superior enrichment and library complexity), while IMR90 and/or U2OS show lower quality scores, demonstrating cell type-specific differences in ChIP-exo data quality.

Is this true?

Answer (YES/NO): NO